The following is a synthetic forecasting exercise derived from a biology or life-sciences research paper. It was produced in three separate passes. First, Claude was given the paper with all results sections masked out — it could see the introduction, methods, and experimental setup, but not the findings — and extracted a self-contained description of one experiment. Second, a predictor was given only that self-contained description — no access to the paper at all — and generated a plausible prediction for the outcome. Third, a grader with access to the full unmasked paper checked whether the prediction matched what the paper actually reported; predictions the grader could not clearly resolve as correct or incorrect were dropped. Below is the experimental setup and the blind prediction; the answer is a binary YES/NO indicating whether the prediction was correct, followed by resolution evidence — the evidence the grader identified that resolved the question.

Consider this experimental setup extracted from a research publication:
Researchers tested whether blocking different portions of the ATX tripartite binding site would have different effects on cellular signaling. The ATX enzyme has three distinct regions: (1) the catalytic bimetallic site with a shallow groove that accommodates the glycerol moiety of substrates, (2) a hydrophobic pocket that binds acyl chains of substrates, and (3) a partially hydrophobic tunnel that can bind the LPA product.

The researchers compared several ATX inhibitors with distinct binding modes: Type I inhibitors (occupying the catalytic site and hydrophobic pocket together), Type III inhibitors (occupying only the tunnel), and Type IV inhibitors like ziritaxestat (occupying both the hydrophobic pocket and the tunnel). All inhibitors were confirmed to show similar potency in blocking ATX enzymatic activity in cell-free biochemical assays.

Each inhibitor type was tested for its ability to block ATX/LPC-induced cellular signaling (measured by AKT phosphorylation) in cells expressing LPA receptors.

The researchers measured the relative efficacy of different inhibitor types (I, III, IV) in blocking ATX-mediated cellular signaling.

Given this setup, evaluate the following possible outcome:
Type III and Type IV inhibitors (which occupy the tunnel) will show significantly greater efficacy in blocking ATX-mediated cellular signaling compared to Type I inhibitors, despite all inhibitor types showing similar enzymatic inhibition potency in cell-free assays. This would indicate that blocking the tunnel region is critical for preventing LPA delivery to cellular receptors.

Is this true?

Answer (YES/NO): NO